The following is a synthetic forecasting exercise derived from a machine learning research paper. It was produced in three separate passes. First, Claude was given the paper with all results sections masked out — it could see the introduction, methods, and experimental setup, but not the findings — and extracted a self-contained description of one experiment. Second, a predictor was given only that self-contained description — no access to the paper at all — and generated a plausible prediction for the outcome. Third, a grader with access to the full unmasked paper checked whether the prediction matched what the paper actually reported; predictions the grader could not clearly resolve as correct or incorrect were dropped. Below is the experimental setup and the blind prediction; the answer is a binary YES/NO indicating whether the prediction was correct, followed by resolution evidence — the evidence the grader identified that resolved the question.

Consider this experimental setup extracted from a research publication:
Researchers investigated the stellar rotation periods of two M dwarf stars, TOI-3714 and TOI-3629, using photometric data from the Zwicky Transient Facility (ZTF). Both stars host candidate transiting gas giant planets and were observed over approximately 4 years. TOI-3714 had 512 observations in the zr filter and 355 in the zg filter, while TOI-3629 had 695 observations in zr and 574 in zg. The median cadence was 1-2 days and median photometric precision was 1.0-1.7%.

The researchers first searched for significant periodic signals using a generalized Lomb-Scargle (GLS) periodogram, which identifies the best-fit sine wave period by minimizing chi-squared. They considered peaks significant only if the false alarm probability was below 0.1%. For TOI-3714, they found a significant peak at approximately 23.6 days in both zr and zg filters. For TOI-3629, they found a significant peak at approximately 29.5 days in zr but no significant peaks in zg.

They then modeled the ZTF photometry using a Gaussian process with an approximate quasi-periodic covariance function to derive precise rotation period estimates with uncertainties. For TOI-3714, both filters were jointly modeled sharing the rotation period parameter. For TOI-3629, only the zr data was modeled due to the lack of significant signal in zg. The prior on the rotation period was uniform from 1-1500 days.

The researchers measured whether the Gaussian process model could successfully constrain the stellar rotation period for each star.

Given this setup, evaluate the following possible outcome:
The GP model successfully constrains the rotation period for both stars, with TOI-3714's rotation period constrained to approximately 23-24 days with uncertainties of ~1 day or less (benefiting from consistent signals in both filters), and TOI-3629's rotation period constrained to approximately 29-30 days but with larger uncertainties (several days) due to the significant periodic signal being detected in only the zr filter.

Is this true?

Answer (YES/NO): NO